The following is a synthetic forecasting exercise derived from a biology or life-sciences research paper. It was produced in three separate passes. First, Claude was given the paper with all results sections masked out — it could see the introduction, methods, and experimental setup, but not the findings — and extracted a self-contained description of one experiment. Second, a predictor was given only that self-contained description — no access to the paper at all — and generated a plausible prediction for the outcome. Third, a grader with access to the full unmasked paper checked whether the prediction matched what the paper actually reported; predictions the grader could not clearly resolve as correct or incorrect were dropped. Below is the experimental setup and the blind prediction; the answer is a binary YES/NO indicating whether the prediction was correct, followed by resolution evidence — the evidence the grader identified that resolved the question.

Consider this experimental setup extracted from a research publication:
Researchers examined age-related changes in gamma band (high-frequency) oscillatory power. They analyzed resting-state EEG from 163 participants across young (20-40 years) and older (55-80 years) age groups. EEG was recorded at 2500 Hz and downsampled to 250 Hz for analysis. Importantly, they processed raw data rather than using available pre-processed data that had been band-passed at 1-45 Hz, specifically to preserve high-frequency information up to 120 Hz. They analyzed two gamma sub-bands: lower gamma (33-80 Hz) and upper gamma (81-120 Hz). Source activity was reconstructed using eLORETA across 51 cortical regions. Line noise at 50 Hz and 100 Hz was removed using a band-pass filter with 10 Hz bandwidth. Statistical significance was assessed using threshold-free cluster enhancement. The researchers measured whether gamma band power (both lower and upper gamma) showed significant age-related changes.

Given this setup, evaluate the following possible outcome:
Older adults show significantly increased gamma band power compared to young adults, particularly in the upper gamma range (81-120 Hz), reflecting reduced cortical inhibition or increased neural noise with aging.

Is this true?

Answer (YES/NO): NO